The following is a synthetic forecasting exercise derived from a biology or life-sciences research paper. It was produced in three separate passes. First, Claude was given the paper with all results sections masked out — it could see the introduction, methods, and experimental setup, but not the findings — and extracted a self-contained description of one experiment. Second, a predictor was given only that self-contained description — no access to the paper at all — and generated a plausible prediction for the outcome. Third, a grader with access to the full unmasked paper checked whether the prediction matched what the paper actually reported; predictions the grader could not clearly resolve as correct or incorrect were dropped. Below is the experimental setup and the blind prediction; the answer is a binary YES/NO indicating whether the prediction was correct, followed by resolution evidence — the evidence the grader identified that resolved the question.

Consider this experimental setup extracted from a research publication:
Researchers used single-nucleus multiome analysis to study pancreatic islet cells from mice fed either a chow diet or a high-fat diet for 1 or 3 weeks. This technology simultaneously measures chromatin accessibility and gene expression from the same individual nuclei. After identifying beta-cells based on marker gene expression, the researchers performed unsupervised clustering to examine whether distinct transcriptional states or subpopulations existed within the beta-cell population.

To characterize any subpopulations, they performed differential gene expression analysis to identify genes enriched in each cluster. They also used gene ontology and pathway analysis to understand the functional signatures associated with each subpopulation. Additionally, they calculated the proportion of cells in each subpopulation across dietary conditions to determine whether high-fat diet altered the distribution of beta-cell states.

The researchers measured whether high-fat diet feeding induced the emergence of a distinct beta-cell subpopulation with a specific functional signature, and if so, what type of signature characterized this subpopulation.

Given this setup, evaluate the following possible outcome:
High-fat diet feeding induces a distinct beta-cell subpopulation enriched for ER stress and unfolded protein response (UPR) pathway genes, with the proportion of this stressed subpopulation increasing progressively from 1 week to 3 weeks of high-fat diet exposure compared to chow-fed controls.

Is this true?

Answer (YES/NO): NO